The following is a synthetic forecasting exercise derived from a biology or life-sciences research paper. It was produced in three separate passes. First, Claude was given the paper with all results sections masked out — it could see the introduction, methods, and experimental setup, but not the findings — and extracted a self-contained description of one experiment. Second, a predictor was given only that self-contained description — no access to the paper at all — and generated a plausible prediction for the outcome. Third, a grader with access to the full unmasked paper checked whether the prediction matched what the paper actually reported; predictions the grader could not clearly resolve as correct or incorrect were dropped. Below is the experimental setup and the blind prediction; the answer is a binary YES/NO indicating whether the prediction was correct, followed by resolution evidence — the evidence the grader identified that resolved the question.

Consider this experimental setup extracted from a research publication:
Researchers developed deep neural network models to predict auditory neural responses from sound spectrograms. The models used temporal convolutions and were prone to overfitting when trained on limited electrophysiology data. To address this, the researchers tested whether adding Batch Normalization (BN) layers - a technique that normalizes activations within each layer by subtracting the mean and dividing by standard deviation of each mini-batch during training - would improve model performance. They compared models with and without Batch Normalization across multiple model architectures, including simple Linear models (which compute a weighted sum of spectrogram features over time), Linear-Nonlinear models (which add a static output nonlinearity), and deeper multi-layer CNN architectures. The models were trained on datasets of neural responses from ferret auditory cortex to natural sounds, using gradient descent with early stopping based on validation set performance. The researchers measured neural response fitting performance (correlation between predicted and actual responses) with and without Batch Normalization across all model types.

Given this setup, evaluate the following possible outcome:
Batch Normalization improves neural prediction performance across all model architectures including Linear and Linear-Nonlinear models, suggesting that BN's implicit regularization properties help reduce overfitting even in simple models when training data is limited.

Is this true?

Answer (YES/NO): YES